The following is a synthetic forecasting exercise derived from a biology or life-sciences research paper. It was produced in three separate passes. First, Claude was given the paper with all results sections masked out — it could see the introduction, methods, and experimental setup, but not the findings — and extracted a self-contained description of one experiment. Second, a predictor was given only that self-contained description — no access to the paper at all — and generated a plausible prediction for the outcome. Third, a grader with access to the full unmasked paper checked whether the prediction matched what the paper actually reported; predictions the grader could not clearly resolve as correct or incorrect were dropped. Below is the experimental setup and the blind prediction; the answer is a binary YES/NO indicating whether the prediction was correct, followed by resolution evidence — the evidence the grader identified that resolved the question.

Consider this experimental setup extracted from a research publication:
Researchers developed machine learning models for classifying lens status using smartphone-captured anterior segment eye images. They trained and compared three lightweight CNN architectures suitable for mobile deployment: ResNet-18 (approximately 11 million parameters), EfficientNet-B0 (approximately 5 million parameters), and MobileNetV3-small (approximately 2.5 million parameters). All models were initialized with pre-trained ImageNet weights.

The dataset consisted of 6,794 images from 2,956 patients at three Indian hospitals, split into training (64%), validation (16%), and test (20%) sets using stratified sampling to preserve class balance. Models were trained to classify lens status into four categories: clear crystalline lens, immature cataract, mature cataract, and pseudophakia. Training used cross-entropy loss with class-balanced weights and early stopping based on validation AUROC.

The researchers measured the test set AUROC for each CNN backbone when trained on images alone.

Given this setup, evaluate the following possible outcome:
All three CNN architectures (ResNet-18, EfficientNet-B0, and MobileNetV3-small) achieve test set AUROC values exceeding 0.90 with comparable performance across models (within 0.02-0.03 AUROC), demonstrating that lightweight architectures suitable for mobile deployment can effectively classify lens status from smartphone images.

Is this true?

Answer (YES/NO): YES